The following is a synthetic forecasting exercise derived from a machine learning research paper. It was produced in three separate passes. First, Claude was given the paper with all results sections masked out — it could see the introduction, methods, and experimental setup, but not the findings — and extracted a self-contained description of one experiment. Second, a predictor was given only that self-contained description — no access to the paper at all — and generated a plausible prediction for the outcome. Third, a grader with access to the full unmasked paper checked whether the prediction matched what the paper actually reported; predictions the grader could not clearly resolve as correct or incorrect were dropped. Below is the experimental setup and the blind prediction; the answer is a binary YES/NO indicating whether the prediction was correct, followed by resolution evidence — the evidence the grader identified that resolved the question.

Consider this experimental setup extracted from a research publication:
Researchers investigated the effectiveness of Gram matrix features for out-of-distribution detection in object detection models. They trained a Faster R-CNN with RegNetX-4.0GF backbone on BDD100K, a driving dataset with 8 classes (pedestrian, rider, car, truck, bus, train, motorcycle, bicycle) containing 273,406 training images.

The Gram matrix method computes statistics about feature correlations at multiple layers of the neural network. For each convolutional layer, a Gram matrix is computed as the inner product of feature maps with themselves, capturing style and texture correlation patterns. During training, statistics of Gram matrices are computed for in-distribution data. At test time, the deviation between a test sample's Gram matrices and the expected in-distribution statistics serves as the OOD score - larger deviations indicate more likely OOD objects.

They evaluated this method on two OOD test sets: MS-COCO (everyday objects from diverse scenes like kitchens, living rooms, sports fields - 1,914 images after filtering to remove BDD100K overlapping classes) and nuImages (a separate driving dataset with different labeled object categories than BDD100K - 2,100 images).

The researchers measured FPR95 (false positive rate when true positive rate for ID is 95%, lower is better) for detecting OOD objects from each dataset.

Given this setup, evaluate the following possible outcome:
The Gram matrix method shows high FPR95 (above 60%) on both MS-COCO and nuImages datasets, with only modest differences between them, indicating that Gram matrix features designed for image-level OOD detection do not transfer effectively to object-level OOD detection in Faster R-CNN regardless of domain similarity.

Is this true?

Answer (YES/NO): YES